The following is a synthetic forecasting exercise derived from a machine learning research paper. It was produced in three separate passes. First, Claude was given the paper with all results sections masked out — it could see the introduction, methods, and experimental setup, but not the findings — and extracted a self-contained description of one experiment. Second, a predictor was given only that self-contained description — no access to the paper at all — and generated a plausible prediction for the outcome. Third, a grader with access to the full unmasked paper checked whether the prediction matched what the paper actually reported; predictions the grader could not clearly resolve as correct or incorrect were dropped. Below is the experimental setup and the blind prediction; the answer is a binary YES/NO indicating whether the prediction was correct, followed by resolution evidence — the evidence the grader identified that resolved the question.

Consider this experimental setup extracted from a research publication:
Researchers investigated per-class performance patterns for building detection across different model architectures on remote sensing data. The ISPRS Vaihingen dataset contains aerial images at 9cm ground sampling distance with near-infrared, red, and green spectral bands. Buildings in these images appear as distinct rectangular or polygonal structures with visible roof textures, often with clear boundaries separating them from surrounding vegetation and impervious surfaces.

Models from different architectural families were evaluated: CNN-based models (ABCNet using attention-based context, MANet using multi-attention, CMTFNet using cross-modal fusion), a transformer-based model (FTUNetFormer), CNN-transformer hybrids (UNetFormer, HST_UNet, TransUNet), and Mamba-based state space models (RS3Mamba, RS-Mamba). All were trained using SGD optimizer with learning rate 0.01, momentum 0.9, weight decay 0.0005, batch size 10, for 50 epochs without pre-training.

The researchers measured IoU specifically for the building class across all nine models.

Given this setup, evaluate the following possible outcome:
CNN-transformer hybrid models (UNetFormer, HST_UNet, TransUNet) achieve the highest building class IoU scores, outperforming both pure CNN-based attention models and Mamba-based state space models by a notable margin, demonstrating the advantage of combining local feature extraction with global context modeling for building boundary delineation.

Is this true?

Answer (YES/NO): NO